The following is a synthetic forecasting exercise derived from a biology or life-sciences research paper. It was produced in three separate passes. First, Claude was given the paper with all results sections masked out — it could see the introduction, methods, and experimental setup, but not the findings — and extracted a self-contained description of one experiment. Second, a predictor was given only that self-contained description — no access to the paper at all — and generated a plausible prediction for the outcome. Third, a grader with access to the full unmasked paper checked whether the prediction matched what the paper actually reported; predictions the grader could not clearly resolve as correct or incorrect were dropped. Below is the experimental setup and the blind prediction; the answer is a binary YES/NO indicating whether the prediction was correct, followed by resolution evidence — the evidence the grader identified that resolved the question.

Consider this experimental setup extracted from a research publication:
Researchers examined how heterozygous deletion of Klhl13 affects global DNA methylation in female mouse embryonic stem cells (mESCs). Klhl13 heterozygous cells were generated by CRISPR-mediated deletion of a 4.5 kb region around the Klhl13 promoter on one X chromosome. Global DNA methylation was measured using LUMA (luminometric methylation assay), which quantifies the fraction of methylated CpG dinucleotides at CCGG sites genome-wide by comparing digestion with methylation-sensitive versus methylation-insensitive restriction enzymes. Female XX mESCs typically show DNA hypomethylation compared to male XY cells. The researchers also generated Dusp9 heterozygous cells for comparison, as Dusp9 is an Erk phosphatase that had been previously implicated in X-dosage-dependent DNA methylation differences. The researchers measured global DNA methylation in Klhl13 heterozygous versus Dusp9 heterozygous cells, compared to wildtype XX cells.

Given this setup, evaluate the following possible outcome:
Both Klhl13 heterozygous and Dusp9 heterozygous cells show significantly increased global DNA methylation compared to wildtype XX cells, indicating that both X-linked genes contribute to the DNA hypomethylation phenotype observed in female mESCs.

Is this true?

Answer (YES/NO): YES